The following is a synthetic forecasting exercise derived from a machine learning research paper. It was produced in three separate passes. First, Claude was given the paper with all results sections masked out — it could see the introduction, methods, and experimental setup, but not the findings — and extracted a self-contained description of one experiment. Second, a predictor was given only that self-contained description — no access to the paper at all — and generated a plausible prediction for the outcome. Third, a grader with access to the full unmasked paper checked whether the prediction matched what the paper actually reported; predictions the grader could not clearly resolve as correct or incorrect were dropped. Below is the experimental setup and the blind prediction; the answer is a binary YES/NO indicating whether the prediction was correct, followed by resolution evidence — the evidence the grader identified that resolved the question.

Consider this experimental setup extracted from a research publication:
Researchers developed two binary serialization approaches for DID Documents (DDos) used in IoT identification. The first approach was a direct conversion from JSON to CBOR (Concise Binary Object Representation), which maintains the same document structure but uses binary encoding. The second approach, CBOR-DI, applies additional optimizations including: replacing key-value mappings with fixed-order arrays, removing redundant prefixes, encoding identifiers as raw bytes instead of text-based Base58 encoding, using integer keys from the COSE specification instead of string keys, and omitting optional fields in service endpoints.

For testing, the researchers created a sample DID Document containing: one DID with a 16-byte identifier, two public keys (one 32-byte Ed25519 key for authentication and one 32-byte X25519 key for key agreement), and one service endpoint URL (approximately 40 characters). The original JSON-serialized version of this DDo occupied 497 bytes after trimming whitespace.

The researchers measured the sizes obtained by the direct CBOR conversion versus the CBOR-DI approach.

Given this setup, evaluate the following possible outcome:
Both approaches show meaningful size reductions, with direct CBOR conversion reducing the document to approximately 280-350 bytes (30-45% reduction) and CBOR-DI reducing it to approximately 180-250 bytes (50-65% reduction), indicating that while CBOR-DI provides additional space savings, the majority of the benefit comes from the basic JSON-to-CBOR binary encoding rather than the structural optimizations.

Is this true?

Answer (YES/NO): NO